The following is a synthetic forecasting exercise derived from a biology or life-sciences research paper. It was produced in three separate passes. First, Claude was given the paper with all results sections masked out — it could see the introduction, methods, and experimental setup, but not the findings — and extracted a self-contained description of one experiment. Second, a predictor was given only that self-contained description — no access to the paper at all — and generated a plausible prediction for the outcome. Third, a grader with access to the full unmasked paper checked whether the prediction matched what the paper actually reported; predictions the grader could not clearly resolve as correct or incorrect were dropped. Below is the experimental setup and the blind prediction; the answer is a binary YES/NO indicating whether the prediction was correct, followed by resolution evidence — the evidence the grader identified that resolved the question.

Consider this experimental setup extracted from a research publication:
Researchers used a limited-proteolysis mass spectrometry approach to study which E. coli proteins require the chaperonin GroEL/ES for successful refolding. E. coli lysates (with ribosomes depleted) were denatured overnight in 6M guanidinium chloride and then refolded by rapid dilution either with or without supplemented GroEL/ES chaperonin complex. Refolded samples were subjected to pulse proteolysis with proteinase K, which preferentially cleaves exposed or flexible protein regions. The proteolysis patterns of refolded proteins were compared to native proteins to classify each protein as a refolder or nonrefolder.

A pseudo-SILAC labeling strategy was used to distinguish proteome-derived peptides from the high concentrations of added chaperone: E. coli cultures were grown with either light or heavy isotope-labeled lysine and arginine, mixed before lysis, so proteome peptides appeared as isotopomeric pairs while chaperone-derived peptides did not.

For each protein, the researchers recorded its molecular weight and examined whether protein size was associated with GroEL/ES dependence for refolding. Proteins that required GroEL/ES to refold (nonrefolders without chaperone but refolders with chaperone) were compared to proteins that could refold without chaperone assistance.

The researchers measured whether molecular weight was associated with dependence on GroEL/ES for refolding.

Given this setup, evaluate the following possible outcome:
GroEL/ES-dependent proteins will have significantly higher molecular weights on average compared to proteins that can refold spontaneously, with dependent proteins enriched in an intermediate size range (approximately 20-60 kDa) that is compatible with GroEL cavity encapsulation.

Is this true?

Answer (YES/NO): NO